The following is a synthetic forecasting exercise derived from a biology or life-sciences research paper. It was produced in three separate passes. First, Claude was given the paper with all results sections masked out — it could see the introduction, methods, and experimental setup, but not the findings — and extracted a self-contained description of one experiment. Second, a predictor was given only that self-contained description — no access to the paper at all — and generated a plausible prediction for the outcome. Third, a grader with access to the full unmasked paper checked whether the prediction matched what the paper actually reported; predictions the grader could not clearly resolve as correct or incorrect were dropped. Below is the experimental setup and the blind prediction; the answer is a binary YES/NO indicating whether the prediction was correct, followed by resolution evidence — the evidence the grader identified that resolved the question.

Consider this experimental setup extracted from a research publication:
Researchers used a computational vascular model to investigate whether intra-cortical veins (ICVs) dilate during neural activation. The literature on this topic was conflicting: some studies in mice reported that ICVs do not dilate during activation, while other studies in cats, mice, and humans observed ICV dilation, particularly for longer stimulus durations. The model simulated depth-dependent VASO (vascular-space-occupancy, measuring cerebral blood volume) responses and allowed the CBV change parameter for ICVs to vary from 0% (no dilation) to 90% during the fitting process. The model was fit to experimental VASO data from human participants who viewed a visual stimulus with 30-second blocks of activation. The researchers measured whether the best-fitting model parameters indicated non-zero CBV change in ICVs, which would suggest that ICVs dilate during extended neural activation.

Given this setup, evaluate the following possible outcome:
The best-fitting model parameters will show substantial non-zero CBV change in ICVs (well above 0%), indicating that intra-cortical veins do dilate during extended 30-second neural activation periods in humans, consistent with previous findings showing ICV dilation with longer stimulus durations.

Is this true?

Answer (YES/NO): NO